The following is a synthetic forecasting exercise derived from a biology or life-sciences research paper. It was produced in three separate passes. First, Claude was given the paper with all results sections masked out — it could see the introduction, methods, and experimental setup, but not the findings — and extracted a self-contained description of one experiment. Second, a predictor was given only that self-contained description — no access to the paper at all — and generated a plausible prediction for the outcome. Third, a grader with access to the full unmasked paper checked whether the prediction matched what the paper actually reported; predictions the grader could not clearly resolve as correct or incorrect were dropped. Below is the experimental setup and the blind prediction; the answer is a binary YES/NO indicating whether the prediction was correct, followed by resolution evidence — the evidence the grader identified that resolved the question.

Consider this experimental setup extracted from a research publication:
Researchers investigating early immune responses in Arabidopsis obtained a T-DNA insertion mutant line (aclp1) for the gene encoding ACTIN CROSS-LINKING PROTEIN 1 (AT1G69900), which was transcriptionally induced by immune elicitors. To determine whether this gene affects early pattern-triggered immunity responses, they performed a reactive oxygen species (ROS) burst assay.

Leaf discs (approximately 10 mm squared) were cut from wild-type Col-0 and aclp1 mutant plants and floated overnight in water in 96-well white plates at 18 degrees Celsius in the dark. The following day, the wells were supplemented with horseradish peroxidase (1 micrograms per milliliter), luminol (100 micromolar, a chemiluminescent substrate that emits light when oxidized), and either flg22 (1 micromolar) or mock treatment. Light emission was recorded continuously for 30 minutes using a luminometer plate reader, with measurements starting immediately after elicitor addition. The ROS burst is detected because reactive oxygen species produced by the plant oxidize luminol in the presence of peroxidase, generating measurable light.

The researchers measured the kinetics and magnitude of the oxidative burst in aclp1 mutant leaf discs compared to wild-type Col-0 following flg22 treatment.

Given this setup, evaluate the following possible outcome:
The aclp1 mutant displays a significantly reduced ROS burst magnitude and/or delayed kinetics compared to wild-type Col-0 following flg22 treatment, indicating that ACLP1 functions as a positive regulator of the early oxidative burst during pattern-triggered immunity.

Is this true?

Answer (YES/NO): NO